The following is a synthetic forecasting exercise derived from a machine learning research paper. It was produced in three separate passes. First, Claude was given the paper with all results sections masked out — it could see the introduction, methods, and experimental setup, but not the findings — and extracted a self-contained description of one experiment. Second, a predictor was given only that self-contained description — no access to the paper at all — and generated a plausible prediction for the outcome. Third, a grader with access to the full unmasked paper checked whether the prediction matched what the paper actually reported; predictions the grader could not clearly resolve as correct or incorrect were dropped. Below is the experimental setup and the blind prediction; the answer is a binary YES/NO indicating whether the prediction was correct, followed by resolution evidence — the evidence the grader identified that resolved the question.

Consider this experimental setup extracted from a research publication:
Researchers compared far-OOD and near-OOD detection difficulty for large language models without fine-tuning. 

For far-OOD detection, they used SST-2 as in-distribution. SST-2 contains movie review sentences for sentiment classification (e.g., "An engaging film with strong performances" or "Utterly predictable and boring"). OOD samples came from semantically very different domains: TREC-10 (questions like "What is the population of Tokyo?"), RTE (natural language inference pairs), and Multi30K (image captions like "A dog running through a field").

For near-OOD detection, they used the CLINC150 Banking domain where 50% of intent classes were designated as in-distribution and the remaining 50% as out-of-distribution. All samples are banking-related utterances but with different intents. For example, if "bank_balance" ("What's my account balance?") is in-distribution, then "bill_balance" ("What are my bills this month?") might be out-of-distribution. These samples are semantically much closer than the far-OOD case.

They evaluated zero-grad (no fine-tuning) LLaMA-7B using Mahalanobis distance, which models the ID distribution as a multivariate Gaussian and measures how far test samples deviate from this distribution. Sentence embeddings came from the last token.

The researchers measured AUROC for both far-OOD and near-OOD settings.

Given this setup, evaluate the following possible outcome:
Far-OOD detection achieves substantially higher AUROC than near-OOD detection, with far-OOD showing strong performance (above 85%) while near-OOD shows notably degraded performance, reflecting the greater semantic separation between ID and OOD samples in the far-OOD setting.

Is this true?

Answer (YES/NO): YES